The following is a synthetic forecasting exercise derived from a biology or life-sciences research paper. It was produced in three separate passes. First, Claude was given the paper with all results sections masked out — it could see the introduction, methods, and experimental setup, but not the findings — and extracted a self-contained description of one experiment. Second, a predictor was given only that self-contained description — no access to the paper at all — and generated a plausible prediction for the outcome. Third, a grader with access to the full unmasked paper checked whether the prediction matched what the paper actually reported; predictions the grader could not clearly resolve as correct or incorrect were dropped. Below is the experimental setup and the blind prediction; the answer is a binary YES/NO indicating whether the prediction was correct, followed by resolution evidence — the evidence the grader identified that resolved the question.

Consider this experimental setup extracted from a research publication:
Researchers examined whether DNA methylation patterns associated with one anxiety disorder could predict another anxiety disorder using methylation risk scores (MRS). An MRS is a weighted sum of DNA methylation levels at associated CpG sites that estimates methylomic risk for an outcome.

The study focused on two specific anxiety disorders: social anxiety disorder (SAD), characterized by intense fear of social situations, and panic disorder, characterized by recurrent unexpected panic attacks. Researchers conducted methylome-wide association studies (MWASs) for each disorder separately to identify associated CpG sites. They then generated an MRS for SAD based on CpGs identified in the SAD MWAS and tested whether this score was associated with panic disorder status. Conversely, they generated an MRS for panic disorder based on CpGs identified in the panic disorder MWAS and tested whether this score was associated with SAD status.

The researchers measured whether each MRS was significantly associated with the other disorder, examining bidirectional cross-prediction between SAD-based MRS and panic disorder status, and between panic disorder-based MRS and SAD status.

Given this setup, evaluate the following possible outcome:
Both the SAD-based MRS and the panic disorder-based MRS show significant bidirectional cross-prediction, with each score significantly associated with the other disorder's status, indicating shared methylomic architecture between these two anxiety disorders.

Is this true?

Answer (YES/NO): NO